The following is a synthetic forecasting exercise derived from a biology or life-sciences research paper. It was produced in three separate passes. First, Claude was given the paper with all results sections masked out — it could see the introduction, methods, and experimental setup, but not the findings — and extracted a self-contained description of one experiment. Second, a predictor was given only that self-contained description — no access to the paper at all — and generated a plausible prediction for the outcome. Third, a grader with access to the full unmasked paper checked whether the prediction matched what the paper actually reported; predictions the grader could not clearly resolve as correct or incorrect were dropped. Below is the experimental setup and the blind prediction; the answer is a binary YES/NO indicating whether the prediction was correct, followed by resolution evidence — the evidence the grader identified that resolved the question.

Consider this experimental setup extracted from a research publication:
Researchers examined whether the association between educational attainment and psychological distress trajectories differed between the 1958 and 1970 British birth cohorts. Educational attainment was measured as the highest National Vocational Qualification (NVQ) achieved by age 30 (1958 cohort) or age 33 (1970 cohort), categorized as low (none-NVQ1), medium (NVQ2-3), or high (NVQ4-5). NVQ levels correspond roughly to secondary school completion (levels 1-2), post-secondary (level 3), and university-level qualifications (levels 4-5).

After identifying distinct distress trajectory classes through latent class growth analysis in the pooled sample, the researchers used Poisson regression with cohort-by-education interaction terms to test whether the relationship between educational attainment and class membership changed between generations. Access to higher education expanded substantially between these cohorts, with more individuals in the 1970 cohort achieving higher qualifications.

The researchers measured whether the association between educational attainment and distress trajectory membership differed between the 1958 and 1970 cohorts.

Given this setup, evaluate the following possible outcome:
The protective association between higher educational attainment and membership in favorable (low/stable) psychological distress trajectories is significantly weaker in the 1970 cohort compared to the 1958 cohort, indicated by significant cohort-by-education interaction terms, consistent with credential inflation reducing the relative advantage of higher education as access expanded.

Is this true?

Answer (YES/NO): NO